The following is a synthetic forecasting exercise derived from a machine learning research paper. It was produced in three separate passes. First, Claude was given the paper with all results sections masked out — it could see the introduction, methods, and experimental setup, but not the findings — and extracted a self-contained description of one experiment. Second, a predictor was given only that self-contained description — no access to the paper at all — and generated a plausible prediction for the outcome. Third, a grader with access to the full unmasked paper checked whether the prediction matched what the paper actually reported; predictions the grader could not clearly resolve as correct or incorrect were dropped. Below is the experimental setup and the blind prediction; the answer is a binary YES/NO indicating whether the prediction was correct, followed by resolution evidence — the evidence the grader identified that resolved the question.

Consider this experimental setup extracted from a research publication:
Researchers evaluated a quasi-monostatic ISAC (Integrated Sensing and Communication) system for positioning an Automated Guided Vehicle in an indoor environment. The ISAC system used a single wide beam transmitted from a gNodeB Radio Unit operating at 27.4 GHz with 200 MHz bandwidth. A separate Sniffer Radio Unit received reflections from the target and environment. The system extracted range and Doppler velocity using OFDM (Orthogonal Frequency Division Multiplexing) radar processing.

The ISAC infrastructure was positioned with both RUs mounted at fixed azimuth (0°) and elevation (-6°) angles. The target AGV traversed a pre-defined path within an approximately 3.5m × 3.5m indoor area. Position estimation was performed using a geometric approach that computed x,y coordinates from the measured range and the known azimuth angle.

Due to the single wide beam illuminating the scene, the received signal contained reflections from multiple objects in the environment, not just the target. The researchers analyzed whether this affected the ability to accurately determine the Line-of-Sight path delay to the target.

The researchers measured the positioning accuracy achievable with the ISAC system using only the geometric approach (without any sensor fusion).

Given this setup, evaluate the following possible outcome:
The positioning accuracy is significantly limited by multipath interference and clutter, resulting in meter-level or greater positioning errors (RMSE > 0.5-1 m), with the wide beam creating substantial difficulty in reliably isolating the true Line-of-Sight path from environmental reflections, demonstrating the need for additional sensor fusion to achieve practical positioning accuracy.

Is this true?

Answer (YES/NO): YES